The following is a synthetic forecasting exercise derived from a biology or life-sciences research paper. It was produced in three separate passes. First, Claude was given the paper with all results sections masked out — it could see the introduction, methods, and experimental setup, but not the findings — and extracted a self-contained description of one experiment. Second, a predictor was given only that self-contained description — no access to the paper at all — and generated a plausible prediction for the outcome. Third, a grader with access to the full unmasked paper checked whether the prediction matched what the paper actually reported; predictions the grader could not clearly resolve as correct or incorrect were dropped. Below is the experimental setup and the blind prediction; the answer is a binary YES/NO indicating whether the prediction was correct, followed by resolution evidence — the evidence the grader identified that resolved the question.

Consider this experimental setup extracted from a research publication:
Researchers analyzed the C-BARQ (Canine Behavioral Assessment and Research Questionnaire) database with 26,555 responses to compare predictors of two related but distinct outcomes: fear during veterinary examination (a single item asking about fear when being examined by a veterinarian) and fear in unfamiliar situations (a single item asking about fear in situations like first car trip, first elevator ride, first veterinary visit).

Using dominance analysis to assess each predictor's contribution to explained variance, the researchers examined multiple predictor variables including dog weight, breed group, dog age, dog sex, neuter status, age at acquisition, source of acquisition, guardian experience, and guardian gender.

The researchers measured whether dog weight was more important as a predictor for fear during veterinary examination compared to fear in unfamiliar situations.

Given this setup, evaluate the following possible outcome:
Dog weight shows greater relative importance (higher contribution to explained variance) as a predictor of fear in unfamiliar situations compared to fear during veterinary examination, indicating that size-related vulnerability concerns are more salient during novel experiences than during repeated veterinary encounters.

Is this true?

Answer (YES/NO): NO